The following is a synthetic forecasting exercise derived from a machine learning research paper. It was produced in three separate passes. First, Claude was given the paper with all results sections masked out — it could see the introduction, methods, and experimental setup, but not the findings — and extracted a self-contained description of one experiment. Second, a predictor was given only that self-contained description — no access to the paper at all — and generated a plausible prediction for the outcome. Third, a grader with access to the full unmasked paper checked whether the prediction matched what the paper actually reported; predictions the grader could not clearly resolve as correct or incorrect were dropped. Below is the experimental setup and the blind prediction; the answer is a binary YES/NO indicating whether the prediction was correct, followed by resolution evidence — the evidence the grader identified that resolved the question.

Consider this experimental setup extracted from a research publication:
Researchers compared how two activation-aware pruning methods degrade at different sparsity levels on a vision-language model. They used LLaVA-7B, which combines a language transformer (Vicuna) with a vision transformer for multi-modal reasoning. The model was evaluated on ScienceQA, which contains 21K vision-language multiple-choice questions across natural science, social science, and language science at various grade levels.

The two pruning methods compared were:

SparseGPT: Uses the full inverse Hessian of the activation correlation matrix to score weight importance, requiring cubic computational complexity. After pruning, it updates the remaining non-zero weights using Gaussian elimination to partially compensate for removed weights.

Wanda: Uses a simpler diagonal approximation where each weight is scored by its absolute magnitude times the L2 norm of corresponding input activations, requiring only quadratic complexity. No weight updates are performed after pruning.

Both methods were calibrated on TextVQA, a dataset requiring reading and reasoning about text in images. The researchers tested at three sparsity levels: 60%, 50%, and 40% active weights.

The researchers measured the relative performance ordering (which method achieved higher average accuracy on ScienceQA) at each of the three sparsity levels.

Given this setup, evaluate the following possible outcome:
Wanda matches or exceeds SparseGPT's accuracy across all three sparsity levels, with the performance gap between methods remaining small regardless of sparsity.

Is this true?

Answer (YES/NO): NO